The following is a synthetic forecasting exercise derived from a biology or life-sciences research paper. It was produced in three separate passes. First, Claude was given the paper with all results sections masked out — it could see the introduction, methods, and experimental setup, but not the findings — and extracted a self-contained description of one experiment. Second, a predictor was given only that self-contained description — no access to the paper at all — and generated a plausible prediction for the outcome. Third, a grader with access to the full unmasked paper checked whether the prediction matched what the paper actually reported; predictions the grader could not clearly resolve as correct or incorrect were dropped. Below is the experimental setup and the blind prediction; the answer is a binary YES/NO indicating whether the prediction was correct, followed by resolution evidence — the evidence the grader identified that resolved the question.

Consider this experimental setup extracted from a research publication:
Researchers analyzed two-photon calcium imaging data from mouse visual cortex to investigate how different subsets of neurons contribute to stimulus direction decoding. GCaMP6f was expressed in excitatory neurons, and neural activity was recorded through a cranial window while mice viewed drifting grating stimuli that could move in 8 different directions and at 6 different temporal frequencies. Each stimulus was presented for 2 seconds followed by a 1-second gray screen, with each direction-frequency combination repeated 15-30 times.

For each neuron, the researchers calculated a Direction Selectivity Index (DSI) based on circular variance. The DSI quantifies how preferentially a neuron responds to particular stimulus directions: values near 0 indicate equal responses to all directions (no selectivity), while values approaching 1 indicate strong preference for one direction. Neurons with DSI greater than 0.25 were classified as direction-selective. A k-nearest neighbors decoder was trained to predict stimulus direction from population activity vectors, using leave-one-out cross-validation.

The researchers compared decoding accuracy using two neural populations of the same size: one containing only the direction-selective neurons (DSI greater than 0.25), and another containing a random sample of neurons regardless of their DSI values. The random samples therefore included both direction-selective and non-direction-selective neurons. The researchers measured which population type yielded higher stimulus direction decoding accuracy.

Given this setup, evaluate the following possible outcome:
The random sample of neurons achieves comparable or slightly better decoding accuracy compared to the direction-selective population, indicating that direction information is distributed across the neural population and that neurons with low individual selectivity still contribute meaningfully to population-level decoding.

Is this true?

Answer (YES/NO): YES